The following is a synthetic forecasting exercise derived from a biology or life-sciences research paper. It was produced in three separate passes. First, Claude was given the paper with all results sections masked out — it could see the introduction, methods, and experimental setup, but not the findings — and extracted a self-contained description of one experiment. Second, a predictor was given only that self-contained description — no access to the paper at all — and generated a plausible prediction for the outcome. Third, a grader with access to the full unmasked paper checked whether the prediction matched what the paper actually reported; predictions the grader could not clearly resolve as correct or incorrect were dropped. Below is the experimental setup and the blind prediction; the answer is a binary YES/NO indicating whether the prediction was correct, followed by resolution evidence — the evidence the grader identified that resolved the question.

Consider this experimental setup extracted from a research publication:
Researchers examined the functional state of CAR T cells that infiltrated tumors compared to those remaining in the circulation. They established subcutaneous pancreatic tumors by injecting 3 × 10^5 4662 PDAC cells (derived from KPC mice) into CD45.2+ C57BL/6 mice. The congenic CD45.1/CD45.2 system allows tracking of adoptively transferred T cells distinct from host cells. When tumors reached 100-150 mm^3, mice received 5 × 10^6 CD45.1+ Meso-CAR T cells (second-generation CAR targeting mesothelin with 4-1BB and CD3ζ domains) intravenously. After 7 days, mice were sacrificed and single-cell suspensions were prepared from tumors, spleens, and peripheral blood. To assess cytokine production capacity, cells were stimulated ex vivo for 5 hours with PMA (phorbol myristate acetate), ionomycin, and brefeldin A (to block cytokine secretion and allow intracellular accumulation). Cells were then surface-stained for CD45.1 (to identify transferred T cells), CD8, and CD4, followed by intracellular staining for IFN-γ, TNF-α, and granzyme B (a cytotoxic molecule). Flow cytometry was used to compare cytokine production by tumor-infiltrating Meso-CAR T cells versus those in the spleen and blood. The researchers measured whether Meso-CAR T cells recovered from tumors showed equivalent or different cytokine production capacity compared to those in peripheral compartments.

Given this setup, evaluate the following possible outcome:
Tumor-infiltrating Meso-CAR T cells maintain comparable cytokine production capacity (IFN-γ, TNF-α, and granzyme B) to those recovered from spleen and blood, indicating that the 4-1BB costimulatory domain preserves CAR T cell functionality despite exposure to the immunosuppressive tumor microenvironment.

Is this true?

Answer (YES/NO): NO